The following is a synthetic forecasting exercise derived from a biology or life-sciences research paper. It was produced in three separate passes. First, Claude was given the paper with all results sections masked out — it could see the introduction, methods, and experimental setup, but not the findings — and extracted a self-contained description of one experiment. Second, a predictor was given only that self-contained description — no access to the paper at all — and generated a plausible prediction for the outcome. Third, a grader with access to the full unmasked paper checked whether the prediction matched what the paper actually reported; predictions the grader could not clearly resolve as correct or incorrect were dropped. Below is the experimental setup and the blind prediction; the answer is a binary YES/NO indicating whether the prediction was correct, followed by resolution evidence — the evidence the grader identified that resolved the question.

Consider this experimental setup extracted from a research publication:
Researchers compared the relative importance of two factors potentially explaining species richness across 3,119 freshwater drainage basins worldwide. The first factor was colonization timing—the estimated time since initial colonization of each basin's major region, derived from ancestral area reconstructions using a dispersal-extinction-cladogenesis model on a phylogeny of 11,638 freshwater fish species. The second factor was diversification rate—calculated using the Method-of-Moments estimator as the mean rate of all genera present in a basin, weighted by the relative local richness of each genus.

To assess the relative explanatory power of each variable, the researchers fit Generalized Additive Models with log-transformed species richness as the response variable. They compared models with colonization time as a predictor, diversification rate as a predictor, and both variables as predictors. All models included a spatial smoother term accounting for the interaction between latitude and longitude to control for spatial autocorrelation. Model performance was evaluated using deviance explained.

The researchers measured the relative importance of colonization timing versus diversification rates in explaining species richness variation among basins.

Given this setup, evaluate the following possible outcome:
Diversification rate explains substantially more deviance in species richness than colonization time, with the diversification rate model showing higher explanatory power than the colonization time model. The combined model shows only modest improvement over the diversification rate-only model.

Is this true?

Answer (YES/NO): NO